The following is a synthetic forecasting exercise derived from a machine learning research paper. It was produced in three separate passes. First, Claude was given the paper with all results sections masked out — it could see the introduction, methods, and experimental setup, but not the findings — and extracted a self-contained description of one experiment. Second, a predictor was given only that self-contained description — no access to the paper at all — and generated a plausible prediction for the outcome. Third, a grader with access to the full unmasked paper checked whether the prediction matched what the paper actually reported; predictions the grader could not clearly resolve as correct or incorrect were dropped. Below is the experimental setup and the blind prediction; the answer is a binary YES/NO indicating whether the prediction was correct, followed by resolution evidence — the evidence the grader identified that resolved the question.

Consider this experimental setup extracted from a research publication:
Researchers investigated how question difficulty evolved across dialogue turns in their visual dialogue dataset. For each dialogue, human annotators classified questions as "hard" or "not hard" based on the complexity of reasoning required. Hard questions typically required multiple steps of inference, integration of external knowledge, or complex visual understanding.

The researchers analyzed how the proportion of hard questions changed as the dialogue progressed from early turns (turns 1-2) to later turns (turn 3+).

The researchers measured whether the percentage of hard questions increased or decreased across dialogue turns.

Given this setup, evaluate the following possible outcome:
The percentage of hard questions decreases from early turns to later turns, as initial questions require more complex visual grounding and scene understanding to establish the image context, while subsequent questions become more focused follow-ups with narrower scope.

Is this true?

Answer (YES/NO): NO